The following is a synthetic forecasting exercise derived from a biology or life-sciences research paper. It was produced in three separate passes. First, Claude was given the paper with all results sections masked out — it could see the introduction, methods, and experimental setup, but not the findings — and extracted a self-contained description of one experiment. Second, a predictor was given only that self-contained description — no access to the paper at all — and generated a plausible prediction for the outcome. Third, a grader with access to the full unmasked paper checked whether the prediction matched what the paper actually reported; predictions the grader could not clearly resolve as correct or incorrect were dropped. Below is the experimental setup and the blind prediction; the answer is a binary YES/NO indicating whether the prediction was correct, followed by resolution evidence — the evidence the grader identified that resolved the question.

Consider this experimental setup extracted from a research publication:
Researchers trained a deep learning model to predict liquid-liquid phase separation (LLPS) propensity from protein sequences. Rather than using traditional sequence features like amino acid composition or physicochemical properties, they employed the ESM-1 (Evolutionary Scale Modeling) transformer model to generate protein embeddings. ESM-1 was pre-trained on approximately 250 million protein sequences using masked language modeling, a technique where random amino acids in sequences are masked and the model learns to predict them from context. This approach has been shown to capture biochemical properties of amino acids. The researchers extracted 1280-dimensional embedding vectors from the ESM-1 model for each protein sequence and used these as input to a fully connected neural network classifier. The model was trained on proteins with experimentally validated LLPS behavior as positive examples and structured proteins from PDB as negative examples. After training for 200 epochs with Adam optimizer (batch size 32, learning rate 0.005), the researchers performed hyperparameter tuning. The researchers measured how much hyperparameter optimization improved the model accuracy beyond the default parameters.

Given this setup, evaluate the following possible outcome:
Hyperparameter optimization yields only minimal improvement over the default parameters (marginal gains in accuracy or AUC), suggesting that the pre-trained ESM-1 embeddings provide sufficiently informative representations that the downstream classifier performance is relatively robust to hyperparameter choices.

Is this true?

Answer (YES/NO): YES